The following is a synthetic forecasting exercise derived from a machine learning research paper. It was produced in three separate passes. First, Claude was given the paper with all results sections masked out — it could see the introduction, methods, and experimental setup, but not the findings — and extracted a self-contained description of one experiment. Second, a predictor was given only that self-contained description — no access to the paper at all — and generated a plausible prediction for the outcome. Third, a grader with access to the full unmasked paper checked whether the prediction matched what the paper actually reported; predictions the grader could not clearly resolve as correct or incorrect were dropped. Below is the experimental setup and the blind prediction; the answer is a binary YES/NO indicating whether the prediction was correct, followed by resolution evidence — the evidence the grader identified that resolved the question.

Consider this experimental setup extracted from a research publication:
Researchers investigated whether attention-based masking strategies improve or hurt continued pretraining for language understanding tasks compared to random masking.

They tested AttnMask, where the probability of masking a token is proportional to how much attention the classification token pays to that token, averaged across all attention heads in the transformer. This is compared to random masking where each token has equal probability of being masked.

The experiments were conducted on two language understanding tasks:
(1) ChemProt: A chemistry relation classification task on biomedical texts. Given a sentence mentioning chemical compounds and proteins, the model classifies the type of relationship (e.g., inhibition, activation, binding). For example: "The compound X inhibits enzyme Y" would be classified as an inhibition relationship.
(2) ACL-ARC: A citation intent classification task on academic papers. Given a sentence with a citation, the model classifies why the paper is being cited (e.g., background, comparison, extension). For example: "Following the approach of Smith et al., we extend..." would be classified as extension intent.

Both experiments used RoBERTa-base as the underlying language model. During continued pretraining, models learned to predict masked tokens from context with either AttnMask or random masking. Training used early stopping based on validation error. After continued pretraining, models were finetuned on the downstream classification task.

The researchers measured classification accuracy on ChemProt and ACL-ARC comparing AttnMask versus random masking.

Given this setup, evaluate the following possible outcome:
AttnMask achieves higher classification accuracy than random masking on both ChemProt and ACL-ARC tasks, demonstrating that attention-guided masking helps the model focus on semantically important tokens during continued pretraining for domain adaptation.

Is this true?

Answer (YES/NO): NO